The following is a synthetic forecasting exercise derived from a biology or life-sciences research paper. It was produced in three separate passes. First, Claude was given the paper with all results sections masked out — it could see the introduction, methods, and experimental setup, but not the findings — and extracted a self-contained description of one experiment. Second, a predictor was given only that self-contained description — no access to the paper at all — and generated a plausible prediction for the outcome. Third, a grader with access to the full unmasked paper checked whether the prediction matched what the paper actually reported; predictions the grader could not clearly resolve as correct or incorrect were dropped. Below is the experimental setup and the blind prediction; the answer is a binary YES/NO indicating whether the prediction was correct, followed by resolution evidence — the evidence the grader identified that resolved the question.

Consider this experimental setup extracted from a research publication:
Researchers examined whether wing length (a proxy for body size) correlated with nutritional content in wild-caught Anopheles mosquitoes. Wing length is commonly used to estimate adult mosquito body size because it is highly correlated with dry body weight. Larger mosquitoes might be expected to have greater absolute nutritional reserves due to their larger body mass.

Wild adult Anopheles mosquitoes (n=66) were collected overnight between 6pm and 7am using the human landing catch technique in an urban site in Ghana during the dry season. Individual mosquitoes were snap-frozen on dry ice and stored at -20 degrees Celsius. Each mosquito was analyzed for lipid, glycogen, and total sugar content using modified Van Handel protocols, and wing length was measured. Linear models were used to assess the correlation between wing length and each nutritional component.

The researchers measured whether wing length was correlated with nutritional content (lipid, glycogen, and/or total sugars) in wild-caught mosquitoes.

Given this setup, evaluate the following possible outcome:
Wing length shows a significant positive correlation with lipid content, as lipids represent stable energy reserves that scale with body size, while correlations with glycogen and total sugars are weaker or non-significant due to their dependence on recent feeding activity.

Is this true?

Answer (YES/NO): NO